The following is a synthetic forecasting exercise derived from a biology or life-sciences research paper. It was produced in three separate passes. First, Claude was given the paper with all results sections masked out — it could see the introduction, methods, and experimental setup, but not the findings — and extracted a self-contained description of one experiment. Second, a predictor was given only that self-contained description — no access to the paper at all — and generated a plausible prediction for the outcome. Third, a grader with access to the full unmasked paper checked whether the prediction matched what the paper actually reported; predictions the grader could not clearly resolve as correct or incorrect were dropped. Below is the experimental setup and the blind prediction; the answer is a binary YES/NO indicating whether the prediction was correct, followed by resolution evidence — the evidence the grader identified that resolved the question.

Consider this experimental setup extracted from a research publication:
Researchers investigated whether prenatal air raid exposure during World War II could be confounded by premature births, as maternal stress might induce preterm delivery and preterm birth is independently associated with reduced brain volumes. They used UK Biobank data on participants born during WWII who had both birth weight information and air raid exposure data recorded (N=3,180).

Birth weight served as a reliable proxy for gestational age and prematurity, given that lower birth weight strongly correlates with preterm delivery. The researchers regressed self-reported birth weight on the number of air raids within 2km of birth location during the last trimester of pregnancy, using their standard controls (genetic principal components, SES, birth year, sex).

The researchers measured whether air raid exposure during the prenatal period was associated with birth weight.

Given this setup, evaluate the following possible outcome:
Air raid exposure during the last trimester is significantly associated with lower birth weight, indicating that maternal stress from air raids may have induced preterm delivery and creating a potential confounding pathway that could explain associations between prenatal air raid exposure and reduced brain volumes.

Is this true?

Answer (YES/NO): NO